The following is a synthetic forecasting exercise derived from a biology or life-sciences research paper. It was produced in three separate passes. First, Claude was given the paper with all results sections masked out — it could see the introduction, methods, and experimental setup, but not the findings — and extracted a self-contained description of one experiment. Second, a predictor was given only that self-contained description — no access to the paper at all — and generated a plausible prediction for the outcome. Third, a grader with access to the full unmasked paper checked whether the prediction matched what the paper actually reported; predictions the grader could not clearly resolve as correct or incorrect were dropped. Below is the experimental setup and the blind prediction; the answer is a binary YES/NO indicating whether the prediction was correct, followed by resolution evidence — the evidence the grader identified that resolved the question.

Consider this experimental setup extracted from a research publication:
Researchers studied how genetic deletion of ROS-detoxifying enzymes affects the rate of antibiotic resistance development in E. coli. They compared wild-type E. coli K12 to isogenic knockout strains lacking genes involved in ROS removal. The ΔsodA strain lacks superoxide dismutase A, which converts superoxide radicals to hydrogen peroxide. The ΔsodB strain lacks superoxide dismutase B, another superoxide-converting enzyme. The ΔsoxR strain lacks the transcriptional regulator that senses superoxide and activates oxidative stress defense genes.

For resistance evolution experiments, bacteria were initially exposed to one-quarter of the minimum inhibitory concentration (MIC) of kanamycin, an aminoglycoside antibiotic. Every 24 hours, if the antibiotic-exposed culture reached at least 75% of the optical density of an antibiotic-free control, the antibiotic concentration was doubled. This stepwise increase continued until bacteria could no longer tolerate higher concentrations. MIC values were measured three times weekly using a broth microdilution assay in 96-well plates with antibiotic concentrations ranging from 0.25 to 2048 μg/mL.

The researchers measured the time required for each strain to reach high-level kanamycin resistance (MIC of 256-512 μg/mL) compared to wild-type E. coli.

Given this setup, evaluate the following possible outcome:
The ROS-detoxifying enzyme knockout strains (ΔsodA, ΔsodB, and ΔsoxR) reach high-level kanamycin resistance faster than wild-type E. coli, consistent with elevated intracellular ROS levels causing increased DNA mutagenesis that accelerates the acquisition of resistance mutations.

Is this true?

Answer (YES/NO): YES